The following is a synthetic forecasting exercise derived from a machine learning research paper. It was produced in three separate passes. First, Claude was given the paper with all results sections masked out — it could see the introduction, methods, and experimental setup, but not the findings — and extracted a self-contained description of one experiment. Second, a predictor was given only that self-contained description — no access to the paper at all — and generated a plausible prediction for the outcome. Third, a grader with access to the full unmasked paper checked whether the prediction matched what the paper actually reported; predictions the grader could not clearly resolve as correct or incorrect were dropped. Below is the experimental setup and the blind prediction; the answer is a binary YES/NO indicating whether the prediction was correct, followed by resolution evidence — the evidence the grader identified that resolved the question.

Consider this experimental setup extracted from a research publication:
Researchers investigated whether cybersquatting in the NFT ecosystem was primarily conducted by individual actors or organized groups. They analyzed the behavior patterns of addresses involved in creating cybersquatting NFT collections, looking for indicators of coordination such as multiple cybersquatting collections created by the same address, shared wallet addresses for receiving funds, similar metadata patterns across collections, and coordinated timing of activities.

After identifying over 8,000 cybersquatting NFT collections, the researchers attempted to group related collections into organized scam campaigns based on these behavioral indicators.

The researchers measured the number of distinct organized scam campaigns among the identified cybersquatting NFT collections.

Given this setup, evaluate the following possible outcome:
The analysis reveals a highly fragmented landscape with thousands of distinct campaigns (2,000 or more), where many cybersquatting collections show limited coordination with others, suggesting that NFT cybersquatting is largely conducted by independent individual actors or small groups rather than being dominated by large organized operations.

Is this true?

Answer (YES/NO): NO